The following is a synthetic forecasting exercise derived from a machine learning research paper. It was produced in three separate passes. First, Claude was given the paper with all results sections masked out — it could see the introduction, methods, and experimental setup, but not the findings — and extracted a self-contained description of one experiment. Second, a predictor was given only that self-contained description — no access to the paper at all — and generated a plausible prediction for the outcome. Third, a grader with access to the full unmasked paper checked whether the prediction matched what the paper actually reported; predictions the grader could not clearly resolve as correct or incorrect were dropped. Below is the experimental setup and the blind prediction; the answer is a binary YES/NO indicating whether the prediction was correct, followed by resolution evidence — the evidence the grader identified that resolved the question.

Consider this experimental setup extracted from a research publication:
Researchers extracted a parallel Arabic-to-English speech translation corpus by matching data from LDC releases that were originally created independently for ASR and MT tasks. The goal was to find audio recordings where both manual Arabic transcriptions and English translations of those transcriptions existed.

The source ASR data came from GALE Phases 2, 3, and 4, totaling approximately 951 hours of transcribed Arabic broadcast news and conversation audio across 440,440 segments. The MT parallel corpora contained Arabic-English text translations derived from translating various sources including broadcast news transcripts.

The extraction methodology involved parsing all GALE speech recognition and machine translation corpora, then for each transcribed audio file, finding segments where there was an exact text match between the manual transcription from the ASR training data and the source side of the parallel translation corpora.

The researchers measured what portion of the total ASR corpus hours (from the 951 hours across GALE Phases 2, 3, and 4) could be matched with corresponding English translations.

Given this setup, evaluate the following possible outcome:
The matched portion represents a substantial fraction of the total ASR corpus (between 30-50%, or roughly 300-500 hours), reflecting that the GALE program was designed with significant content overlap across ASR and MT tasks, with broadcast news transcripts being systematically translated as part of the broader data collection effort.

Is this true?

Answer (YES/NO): NO